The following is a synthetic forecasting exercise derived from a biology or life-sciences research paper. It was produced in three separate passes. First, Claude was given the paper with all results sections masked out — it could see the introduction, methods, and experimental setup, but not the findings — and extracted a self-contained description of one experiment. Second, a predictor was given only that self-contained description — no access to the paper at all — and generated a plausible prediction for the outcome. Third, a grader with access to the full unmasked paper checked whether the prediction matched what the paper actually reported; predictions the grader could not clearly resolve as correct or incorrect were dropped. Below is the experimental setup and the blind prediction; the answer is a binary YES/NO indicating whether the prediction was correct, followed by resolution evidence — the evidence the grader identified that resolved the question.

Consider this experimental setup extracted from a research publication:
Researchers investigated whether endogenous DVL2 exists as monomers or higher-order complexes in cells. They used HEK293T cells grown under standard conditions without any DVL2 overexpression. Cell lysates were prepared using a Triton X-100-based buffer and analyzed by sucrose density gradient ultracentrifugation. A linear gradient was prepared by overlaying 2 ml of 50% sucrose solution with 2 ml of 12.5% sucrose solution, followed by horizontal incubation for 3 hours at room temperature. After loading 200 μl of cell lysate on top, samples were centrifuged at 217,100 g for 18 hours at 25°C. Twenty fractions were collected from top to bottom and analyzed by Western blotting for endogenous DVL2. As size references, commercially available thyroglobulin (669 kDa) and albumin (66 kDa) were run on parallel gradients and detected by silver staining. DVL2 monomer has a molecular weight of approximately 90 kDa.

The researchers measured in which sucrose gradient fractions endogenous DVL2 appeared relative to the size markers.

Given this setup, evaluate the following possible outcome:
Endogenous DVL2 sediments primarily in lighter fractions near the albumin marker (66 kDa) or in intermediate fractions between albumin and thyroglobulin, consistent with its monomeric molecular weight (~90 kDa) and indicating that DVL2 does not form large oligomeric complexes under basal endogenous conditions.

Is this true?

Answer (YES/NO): NO